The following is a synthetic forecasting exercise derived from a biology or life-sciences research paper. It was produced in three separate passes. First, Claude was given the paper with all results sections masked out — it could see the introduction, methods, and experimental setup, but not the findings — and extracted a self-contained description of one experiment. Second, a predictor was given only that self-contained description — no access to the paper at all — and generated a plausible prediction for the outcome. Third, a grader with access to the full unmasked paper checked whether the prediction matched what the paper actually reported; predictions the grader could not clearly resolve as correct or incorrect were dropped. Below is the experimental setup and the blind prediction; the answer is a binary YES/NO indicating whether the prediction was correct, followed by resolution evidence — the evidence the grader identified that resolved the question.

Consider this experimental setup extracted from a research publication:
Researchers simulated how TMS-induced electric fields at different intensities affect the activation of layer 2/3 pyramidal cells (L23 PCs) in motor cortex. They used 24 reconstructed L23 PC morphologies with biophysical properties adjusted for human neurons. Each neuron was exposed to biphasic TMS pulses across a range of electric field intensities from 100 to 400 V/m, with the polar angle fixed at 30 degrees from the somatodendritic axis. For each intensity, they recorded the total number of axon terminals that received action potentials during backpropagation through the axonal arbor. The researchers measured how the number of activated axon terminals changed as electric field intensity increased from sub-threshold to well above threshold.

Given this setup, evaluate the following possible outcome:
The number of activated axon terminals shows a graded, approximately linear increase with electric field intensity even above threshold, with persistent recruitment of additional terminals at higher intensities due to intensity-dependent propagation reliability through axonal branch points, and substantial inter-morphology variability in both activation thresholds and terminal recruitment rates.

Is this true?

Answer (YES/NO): NO